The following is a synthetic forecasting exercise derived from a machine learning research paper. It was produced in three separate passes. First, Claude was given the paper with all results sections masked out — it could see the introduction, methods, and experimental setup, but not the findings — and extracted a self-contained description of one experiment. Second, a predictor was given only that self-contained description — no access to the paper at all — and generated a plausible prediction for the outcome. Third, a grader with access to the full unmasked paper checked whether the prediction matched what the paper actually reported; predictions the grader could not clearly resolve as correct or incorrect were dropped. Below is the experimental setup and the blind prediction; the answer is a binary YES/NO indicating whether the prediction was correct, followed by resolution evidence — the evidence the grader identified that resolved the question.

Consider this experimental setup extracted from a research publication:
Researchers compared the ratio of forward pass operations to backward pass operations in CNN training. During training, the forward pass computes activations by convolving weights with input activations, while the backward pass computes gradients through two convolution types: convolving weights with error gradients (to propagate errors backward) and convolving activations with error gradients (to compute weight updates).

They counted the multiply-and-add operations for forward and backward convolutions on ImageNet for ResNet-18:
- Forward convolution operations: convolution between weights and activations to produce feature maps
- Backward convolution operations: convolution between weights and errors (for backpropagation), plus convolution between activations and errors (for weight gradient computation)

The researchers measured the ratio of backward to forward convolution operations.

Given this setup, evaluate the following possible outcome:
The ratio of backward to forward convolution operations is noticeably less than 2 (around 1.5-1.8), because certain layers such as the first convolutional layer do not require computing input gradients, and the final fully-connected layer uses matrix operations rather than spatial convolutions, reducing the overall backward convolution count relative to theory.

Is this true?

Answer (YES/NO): NO